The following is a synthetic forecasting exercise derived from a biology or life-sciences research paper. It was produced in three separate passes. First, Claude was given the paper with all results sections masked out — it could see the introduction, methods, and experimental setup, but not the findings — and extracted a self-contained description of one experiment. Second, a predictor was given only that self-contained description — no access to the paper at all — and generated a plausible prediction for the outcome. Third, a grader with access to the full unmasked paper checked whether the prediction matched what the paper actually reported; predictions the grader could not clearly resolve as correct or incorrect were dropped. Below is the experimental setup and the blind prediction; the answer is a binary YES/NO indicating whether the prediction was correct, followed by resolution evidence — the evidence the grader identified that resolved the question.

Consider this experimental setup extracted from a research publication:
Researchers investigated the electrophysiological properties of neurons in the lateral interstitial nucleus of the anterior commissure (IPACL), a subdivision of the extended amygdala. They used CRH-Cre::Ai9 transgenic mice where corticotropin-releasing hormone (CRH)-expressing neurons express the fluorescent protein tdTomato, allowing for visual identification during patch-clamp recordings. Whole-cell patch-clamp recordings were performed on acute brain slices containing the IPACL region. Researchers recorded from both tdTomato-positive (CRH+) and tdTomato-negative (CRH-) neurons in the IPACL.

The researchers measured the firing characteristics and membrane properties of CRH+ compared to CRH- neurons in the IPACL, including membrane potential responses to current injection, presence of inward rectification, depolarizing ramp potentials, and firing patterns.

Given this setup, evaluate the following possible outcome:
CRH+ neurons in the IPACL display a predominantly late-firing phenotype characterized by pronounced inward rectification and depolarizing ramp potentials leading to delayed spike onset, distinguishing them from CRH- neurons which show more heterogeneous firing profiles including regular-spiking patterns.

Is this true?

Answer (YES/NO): NO